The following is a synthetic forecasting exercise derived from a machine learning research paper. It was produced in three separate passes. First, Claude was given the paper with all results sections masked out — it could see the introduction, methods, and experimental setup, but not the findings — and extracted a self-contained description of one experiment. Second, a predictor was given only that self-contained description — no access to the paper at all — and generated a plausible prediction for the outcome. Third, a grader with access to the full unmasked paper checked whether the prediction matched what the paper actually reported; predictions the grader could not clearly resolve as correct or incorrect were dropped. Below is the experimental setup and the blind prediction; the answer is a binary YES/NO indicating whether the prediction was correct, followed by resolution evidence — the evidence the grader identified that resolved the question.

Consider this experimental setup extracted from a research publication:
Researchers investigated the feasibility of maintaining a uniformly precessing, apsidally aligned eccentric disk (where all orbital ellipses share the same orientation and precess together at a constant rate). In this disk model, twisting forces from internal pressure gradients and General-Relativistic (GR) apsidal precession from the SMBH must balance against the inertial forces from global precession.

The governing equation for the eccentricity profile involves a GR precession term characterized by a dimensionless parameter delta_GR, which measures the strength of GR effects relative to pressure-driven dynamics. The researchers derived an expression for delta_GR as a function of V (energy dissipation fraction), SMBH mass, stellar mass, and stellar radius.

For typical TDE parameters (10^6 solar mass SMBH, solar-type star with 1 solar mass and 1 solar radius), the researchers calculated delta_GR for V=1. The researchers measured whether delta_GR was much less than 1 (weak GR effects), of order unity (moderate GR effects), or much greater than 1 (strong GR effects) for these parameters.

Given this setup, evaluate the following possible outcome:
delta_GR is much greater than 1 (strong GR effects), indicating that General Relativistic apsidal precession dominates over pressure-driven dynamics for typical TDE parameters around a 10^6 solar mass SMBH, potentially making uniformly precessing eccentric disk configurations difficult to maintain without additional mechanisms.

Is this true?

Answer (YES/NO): NO